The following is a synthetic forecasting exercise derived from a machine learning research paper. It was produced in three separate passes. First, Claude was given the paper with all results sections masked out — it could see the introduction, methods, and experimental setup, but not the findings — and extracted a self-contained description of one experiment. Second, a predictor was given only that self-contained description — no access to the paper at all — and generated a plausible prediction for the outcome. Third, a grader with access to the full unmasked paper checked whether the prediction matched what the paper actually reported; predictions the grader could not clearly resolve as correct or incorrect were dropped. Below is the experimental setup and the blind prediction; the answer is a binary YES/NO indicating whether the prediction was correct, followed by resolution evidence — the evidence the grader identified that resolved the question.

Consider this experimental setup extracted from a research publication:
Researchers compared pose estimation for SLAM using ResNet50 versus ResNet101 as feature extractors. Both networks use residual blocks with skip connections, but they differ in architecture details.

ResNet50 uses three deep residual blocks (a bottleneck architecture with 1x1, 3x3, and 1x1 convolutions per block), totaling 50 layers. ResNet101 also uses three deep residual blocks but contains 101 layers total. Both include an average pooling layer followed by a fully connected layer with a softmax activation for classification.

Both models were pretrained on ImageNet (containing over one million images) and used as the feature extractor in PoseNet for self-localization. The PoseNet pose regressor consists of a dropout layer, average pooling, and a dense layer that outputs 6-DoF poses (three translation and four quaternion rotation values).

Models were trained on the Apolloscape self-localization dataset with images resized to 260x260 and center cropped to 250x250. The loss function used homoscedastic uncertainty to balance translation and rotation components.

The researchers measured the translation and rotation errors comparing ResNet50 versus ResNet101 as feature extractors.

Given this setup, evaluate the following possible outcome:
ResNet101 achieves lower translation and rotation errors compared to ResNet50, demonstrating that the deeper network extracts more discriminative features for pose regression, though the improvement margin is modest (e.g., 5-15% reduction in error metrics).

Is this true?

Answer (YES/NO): NO